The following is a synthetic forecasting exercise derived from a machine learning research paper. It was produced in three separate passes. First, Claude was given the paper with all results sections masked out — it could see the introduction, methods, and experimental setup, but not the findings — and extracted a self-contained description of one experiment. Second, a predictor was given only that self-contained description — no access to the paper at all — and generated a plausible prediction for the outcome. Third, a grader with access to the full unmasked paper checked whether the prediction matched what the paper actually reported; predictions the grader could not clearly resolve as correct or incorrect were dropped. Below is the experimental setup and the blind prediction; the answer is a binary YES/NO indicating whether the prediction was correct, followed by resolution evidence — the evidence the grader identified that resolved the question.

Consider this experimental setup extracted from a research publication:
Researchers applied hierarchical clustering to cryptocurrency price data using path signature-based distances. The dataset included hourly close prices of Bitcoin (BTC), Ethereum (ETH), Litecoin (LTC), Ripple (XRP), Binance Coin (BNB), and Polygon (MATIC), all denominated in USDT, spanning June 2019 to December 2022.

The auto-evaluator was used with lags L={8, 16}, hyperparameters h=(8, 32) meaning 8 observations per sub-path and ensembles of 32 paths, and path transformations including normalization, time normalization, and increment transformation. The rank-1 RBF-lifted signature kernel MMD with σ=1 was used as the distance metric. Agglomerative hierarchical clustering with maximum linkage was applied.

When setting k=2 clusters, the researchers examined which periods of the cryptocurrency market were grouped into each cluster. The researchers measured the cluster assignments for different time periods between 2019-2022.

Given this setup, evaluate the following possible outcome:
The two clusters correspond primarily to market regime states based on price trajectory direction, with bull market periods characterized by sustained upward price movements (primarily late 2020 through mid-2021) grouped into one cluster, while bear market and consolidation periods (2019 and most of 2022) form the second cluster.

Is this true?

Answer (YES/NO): NO